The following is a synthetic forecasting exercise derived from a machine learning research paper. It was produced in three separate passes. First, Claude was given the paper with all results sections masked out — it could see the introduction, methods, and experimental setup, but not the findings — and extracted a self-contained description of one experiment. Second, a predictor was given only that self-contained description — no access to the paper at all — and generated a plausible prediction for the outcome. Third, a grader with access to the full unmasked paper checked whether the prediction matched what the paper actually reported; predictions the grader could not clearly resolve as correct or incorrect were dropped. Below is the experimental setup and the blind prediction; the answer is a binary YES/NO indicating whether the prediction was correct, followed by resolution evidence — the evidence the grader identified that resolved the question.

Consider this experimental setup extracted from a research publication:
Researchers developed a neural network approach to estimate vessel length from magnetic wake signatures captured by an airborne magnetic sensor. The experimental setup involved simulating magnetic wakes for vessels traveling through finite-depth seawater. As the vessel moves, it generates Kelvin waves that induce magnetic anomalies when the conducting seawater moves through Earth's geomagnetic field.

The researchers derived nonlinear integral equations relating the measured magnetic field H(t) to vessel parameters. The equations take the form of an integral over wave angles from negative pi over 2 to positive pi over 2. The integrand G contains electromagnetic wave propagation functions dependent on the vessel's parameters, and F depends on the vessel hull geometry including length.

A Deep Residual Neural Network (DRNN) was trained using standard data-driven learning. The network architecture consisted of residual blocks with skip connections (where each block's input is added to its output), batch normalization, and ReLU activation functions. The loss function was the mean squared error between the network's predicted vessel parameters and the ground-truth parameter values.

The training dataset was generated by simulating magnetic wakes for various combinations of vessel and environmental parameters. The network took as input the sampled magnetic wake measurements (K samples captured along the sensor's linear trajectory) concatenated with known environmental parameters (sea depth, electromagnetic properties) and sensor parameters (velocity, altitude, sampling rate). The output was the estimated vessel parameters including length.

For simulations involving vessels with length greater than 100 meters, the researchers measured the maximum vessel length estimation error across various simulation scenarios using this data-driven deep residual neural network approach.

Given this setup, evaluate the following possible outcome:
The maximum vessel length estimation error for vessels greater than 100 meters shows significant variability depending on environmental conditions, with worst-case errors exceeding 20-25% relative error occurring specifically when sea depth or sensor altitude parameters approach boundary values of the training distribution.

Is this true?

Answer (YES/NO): NO